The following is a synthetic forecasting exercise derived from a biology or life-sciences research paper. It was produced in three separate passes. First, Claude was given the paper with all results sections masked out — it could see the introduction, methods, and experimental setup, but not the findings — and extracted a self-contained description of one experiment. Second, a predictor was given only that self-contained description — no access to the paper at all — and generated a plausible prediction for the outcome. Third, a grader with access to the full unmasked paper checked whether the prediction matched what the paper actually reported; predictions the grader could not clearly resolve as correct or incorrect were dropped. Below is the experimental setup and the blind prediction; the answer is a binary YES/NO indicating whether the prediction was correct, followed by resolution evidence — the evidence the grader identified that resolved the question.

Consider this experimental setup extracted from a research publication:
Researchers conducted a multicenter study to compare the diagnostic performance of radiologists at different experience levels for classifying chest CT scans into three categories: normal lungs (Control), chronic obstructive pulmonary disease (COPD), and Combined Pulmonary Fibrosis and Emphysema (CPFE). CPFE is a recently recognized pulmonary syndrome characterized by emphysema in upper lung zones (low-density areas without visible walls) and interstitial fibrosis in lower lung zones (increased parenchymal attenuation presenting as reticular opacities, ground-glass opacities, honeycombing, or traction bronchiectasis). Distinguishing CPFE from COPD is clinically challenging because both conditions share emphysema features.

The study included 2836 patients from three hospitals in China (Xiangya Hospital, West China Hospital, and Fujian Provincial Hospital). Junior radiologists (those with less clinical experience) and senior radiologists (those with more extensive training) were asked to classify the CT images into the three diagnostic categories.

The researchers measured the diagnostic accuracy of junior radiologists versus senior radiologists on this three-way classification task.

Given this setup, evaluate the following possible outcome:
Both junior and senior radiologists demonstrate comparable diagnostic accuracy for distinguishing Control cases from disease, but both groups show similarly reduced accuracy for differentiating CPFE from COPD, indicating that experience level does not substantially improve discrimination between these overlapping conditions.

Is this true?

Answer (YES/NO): NO